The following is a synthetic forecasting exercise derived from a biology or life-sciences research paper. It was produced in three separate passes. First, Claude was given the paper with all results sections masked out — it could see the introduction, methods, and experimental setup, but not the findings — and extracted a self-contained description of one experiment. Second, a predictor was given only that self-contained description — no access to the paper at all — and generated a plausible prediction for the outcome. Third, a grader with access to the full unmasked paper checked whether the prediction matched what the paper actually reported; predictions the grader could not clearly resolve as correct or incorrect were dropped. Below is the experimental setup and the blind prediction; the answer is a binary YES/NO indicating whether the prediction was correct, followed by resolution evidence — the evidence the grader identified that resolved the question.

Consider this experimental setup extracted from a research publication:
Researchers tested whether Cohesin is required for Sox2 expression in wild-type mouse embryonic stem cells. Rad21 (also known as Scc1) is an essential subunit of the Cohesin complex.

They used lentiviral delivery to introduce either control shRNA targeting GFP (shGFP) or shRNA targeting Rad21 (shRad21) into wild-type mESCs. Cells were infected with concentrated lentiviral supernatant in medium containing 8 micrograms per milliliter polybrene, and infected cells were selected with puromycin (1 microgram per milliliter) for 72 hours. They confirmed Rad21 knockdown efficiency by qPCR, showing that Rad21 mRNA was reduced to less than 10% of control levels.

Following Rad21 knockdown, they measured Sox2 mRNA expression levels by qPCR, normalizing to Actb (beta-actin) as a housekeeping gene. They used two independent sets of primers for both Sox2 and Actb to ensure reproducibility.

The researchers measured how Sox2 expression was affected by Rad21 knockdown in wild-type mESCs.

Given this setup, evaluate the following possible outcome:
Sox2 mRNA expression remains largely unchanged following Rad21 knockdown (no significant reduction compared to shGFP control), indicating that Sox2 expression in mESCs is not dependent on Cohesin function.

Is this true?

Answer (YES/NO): NO